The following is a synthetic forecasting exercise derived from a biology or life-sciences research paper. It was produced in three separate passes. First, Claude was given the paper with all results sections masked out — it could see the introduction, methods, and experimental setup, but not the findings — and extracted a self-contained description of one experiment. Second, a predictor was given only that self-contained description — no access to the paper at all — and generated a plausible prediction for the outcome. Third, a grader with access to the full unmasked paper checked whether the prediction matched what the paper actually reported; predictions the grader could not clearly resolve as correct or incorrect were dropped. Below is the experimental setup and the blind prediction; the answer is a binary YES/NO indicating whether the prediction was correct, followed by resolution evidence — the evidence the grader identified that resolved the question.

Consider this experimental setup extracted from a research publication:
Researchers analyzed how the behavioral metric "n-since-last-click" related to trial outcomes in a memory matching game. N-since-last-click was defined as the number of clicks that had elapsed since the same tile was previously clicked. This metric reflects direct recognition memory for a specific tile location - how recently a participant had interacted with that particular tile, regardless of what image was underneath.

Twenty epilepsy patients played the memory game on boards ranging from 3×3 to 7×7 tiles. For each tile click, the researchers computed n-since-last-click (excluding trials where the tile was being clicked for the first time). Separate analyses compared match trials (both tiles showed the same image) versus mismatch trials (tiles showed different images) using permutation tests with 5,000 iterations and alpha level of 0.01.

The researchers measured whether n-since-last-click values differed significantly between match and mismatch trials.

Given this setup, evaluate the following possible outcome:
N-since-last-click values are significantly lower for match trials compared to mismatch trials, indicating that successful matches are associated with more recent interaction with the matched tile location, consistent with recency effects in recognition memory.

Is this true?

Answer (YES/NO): YES